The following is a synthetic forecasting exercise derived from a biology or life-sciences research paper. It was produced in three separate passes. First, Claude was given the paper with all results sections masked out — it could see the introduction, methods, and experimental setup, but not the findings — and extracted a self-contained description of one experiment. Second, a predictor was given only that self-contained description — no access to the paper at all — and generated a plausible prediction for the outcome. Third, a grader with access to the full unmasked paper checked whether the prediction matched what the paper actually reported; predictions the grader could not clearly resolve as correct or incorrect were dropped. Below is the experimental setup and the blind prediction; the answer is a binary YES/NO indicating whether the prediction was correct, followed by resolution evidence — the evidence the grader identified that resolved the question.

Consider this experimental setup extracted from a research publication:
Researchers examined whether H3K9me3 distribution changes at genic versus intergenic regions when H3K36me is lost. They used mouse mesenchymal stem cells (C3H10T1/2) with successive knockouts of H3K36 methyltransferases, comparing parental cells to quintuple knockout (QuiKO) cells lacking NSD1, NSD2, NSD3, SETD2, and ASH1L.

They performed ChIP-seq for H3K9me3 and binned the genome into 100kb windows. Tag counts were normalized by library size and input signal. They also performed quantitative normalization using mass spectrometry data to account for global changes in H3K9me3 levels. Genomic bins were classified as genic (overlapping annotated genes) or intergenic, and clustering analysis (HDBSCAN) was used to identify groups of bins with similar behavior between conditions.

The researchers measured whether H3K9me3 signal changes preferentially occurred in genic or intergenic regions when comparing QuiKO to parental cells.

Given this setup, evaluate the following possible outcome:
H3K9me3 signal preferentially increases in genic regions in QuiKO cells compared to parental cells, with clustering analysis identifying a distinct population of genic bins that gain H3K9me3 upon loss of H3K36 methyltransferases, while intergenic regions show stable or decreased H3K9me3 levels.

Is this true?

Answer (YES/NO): YES